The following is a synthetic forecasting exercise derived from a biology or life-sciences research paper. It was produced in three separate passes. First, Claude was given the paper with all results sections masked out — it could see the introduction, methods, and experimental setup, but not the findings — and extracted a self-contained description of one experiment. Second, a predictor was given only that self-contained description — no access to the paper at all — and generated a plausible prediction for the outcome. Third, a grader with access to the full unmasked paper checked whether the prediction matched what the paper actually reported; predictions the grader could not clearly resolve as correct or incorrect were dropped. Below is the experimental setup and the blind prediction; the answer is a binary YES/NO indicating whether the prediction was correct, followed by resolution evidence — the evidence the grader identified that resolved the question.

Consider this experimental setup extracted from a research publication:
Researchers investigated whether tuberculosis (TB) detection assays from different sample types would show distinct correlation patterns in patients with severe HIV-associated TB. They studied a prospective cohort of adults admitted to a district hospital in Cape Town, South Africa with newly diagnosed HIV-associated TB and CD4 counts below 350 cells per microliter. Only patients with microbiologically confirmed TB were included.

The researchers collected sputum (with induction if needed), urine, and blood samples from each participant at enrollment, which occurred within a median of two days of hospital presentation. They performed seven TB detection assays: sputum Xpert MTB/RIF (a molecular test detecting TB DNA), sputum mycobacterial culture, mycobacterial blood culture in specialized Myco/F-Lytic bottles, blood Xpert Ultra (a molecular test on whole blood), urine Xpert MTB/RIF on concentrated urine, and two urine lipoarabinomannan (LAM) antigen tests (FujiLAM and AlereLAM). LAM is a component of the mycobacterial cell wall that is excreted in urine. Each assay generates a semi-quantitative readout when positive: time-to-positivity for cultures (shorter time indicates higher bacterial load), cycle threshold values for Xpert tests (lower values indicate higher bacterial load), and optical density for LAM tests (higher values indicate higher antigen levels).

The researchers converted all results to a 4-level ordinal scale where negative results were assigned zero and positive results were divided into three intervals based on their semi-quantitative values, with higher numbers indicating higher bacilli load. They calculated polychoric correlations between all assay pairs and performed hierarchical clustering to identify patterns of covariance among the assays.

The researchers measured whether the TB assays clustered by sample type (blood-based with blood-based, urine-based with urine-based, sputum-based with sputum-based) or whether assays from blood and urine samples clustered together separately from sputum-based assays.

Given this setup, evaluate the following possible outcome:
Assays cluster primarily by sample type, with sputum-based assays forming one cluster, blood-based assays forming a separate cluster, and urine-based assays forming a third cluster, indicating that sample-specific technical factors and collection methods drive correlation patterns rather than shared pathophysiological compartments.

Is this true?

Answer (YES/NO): NO